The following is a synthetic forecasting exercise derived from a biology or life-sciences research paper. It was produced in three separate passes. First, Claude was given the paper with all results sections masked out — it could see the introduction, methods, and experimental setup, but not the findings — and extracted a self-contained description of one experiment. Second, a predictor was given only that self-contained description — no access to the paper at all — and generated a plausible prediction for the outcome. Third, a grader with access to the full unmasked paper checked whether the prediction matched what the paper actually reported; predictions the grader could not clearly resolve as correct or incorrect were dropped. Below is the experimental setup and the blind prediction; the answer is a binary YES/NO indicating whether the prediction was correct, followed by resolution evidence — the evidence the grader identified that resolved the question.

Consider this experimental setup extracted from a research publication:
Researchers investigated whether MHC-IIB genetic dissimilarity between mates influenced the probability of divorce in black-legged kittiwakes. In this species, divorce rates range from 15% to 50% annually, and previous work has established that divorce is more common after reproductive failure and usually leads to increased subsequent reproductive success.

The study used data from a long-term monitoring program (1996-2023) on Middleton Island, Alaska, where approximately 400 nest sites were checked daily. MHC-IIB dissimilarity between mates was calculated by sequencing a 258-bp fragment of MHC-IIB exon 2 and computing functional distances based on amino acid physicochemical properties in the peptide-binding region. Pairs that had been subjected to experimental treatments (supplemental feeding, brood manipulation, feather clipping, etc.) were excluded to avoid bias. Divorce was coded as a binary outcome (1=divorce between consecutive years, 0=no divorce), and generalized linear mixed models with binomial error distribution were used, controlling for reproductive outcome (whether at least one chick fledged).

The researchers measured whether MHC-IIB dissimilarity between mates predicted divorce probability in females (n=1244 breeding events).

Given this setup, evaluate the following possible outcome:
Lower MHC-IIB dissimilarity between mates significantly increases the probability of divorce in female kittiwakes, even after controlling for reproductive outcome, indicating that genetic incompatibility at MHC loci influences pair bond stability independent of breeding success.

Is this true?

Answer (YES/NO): NO